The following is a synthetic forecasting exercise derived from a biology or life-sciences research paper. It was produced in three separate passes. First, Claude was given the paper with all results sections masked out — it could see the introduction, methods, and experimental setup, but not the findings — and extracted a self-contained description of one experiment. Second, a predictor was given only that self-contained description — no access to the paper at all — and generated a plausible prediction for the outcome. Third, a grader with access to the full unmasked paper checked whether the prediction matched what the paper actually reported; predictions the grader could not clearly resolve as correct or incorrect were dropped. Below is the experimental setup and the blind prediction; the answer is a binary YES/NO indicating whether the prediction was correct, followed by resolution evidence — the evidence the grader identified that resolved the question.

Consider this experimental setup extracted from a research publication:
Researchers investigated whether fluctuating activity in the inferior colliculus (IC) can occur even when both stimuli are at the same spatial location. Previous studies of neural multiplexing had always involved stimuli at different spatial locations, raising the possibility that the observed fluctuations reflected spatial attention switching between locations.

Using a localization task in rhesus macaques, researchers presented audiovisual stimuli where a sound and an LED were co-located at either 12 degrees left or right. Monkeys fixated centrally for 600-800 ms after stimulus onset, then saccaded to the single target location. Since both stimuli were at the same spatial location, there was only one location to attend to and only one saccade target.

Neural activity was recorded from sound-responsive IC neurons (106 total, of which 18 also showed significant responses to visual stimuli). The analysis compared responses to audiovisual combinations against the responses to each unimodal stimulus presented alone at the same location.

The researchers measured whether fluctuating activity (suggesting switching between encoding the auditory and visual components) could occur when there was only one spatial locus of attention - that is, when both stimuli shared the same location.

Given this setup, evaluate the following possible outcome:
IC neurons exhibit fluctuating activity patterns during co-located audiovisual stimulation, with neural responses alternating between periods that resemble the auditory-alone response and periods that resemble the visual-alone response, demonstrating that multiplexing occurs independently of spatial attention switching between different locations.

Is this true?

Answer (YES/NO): YES